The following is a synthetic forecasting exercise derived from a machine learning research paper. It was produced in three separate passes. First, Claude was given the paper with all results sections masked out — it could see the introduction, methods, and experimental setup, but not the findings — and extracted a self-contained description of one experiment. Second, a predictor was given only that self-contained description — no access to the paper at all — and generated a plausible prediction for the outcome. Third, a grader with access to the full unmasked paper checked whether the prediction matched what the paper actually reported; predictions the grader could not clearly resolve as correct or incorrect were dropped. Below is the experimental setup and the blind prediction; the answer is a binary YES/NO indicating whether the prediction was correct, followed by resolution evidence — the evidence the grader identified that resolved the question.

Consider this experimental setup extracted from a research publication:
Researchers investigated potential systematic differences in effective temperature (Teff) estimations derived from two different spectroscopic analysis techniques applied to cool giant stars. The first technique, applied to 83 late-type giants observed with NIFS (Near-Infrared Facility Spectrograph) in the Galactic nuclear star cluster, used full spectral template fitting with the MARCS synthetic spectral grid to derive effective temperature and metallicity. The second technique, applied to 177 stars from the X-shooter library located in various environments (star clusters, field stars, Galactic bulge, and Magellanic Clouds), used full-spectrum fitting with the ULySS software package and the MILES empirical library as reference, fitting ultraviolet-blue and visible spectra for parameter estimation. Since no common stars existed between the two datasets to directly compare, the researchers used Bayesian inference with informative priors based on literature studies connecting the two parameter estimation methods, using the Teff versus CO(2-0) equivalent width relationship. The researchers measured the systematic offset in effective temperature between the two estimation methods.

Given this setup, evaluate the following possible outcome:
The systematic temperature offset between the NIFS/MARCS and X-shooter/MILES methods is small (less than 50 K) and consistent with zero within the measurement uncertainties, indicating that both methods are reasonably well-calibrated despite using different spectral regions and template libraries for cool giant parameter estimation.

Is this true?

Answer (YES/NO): YES